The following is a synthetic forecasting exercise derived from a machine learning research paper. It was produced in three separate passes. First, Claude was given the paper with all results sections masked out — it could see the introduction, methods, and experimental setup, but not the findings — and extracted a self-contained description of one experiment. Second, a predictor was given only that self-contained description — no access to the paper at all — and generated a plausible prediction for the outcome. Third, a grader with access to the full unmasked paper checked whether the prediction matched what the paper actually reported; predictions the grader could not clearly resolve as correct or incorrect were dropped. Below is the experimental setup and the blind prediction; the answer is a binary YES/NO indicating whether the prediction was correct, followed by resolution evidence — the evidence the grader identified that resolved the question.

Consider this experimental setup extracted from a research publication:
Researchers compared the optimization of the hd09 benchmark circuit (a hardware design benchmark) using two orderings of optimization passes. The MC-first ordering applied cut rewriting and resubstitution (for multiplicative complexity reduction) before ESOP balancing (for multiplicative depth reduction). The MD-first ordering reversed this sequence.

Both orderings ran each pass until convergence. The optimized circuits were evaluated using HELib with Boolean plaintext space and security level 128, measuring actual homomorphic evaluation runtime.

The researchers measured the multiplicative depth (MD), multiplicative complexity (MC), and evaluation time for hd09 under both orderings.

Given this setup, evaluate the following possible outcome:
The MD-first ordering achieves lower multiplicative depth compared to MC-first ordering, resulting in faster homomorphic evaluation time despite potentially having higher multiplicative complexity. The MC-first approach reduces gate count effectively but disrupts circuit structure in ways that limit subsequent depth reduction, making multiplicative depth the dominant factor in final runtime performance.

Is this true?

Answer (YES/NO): NO